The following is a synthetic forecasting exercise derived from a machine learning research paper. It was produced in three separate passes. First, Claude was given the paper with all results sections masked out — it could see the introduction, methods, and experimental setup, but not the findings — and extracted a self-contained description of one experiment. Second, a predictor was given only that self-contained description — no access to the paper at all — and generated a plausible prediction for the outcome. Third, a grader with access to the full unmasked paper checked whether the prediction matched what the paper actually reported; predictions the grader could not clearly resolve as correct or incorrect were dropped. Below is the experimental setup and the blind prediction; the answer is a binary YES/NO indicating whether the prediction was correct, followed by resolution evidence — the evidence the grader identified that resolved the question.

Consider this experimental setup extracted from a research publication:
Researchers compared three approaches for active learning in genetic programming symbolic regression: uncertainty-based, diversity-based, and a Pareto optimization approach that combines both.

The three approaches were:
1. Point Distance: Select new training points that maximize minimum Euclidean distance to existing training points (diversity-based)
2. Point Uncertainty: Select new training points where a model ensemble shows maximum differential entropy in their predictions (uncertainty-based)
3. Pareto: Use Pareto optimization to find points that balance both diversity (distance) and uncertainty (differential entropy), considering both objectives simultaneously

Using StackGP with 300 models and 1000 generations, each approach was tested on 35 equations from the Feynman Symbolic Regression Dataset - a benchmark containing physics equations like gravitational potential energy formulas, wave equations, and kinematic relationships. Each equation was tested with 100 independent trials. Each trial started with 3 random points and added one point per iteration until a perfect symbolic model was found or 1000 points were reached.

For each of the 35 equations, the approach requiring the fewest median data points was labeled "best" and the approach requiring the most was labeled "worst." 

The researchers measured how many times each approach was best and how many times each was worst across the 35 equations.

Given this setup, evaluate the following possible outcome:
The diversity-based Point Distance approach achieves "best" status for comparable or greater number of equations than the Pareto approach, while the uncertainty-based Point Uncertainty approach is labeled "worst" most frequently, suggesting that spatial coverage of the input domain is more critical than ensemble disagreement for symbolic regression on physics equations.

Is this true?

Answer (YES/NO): NO